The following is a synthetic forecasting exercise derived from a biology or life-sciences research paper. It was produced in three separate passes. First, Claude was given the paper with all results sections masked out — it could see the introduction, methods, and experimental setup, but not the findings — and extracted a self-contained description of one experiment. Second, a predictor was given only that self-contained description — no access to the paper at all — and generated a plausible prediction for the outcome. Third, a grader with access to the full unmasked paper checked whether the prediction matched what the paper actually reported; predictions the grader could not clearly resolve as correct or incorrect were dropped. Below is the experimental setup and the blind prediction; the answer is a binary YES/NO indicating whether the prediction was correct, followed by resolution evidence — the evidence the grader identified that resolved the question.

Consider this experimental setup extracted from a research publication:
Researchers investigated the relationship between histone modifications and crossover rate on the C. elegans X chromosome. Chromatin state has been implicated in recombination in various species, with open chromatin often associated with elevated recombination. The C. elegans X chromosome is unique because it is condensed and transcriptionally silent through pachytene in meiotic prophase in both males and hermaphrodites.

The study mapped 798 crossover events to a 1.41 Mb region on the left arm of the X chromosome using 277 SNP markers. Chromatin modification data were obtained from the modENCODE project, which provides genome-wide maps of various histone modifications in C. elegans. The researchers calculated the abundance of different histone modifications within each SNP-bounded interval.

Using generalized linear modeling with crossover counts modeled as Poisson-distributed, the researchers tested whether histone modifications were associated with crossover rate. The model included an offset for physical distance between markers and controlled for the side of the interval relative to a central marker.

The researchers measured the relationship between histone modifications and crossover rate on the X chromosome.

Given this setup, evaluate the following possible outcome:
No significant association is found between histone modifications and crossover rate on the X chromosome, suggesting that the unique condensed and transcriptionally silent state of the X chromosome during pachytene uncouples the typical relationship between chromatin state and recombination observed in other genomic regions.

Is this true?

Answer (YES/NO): NO